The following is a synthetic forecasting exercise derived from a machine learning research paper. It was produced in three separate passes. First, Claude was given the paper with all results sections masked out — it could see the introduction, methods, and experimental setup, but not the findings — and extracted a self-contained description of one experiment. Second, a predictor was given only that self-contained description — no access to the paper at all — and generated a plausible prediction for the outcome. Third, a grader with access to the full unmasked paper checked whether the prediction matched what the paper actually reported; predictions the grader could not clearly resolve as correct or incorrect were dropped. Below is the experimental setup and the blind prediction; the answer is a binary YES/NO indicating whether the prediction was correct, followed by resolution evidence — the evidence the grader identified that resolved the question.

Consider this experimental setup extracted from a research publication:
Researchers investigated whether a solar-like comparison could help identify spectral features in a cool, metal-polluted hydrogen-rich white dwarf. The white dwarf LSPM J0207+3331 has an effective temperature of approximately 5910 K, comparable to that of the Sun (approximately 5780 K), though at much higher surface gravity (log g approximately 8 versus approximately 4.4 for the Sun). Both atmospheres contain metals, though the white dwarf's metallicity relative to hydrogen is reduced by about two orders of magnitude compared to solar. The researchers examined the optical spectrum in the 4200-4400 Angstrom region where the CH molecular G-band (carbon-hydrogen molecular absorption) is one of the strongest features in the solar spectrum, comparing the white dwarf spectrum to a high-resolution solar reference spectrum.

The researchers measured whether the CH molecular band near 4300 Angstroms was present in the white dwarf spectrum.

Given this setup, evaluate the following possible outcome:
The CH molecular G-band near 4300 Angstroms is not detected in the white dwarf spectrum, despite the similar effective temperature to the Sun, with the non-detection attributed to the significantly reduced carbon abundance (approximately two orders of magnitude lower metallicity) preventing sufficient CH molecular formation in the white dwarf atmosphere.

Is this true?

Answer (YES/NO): YES